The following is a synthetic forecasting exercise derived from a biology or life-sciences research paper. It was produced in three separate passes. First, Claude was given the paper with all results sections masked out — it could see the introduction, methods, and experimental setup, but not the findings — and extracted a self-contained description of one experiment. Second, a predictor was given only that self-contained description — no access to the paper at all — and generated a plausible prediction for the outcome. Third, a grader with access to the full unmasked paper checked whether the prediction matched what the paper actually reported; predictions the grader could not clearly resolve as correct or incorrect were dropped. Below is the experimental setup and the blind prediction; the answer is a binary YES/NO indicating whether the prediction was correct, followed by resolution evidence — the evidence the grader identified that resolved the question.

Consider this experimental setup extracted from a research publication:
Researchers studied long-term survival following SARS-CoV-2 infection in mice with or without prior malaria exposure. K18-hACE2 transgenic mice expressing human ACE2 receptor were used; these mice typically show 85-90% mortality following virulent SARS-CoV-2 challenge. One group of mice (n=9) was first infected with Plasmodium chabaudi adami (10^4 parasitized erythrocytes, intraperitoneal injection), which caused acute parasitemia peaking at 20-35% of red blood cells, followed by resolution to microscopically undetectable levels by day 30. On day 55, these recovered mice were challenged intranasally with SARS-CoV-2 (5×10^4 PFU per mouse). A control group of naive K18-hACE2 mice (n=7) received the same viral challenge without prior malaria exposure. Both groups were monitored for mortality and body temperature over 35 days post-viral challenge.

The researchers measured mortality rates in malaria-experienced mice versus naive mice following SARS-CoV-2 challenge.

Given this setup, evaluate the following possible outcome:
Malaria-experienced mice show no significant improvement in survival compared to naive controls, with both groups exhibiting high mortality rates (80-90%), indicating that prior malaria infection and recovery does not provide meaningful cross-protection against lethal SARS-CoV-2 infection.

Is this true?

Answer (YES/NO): NO